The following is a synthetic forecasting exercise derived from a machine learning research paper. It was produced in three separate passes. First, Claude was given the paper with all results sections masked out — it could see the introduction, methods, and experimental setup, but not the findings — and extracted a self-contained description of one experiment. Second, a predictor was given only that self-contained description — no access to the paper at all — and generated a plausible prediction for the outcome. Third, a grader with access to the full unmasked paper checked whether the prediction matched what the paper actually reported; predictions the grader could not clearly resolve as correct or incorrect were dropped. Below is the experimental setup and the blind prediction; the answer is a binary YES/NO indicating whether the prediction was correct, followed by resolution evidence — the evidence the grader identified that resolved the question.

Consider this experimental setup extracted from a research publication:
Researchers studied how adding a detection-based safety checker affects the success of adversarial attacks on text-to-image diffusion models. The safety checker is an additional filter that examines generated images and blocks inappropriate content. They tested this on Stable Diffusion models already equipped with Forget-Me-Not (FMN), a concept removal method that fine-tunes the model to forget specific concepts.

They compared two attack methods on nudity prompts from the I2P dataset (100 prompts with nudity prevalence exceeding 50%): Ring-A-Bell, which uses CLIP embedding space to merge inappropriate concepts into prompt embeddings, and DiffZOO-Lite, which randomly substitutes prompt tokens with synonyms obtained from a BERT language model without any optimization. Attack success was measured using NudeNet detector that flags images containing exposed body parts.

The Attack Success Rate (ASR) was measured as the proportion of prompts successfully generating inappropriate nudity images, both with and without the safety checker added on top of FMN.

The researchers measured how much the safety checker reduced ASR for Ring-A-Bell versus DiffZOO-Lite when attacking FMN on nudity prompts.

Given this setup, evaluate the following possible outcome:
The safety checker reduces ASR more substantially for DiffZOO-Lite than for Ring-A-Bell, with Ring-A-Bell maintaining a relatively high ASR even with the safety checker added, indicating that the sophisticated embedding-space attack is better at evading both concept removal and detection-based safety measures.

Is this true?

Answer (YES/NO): NO